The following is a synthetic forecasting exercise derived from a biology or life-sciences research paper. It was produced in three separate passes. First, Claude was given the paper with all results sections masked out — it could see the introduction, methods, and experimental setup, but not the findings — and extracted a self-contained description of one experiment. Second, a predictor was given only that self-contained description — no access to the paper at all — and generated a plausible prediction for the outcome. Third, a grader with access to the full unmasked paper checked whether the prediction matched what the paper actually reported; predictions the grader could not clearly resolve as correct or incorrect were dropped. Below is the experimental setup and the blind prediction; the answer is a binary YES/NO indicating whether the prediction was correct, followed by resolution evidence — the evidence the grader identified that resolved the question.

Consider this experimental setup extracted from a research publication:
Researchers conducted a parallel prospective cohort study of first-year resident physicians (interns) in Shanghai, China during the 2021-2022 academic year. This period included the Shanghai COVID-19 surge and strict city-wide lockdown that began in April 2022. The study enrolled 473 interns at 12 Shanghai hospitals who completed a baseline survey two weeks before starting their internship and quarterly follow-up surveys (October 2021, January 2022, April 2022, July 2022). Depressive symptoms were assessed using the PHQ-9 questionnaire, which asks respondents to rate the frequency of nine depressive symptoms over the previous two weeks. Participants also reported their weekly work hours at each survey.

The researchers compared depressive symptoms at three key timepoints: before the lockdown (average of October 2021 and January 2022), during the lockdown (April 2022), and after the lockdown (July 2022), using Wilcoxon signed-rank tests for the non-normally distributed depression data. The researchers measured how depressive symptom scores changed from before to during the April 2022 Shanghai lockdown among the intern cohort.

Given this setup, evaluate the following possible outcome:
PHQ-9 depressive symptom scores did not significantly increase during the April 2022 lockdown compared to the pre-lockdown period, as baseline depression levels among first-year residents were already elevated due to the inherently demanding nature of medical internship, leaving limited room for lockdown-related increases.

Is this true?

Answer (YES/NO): NO